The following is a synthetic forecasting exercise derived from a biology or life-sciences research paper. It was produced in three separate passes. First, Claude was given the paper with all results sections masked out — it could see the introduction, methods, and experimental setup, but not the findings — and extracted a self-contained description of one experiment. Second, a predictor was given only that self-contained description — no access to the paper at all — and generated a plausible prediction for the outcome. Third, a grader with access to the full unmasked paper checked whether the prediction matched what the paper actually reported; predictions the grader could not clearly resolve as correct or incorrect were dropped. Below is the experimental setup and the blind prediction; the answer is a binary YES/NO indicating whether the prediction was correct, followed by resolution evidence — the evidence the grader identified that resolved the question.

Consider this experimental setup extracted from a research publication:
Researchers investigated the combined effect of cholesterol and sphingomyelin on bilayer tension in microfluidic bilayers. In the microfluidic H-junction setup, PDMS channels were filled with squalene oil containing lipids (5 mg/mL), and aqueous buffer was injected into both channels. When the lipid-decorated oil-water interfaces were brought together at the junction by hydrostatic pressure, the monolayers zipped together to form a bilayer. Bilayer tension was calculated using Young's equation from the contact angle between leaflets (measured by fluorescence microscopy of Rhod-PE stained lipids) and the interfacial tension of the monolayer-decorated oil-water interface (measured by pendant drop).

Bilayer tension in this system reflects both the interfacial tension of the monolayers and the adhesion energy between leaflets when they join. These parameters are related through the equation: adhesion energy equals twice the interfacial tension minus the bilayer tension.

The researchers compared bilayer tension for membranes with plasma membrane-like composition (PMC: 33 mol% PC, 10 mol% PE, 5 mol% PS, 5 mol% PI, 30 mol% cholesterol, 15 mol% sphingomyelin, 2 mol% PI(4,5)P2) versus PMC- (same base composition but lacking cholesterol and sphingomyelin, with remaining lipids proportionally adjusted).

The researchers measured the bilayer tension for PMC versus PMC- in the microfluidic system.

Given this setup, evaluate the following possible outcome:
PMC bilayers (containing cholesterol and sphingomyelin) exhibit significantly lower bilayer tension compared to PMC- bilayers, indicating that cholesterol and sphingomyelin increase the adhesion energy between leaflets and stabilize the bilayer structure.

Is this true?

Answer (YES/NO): NO